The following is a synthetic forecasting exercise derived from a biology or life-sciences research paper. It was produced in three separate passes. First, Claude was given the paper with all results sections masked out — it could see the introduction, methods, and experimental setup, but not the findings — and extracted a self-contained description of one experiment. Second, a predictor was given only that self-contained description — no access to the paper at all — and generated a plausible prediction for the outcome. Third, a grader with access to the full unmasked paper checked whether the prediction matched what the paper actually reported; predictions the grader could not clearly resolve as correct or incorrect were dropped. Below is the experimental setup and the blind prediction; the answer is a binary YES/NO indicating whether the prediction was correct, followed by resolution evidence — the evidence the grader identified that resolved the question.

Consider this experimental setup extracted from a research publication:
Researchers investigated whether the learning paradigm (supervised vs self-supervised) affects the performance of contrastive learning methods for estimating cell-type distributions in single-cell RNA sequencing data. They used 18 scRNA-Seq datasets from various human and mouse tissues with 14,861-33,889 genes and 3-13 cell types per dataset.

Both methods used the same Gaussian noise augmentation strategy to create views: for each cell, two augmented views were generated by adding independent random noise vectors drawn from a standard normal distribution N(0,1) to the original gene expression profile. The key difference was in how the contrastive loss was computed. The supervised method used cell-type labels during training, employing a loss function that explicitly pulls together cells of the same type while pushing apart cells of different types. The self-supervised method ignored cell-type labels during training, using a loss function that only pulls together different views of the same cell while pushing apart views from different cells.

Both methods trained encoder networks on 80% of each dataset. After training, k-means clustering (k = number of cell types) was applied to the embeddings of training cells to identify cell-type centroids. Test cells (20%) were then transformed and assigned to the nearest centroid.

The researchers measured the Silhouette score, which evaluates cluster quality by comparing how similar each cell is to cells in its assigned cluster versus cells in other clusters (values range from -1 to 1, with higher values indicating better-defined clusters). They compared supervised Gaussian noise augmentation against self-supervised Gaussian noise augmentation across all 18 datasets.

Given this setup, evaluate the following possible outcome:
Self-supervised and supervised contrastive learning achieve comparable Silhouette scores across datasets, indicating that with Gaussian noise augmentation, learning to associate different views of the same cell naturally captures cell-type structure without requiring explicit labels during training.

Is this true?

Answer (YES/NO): NO